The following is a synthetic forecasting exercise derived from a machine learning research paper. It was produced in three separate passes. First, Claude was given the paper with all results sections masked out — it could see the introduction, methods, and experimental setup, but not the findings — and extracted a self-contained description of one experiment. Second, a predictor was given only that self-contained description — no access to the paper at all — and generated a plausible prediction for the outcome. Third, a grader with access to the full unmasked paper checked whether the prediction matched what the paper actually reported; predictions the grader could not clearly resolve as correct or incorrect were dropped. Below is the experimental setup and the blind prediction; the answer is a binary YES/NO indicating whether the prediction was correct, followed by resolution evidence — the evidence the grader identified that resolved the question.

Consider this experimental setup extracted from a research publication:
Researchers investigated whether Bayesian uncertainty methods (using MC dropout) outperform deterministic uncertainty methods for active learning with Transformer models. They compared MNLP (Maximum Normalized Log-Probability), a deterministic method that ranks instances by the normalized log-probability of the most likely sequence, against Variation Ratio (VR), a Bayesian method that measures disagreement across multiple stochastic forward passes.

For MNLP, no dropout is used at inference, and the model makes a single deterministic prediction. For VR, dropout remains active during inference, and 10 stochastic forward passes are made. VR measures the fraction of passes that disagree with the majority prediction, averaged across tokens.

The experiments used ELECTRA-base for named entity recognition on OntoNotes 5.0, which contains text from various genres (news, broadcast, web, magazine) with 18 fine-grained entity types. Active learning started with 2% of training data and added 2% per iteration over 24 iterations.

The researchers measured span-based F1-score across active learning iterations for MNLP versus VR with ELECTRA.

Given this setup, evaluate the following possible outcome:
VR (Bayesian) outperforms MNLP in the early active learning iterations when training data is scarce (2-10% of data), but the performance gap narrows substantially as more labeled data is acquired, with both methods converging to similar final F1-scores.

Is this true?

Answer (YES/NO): NO